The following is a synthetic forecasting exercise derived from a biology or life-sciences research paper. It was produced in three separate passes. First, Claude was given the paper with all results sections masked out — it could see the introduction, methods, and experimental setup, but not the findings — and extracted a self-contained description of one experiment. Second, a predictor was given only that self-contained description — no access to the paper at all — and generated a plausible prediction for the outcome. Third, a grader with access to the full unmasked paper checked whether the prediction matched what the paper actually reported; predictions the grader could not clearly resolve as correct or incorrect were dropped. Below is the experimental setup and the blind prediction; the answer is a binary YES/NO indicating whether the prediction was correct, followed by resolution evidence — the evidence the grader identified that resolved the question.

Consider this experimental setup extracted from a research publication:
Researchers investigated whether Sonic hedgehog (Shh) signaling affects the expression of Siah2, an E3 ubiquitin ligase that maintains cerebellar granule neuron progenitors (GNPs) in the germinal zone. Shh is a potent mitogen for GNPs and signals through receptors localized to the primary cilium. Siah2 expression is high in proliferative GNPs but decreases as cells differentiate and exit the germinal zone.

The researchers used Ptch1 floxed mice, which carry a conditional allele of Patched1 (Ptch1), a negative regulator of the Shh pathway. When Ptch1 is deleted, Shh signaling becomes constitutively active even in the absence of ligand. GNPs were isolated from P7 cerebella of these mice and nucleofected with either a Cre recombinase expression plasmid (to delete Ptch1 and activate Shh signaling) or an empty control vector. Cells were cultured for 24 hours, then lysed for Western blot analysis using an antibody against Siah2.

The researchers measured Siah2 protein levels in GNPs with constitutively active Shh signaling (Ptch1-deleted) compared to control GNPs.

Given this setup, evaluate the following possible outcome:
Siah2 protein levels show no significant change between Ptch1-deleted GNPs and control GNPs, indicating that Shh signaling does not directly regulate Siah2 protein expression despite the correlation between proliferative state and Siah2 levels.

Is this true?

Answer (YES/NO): NO